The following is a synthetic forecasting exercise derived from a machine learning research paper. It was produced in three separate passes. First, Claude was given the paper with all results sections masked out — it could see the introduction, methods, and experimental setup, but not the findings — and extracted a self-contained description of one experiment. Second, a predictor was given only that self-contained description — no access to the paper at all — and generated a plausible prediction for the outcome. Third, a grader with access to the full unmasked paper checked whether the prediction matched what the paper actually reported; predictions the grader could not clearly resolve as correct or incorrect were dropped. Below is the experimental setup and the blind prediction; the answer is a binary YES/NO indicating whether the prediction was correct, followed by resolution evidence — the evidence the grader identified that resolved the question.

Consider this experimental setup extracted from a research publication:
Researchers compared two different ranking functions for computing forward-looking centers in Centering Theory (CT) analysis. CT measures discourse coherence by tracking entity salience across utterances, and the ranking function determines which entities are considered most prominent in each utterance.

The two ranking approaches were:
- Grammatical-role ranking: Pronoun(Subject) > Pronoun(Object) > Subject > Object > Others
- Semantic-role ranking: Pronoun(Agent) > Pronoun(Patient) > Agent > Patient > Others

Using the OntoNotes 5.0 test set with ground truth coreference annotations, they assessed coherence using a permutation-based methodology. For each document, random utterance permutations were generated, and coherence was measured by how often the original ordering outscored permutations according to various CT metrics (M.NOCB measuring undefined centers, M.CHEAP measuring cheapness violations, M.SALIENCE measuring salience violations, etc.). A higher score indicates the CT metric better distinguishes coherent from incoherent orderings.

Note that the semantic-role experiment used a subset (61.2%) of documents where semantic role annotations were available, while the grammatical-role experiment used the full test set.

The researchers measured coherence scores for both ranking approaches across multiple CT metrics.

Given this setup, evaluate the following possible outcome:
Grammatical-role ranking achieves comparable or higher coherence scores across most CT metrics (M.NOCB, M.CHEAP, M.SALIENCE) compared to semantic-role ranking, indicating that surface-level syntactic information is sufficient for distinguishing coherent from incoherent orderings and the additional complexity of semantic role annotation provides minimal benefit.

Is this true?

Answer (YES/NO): YES